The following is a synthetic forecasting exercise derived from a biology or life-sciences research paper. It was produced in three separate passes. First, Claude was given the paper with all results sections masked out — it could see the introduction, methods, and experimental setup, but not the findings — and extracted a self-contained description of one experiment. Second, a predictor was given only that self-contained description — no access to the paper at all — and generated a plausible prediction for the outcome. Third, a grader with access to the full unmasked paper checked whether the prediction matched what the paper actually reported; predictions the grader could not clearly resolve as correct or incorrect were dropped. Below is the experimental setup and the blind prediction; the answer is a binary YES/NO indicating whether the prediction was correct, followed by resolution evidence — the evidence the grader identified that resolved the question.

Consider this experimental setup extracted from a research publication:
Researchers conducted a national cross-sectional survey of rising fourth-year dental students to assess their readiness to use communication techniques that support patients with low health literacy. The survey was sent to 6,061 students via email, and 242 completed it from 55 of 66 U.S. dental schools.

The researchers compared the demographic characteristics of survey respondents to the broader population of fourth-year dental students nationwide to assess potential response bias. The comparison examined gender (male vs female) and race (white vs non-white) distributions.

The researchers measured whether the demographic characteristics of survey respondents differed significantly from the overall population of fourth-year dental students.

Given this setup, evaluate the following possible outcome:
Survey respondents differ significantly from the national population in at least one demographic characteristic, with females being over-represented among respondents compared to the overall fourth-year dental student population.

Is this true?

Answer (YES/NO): YES